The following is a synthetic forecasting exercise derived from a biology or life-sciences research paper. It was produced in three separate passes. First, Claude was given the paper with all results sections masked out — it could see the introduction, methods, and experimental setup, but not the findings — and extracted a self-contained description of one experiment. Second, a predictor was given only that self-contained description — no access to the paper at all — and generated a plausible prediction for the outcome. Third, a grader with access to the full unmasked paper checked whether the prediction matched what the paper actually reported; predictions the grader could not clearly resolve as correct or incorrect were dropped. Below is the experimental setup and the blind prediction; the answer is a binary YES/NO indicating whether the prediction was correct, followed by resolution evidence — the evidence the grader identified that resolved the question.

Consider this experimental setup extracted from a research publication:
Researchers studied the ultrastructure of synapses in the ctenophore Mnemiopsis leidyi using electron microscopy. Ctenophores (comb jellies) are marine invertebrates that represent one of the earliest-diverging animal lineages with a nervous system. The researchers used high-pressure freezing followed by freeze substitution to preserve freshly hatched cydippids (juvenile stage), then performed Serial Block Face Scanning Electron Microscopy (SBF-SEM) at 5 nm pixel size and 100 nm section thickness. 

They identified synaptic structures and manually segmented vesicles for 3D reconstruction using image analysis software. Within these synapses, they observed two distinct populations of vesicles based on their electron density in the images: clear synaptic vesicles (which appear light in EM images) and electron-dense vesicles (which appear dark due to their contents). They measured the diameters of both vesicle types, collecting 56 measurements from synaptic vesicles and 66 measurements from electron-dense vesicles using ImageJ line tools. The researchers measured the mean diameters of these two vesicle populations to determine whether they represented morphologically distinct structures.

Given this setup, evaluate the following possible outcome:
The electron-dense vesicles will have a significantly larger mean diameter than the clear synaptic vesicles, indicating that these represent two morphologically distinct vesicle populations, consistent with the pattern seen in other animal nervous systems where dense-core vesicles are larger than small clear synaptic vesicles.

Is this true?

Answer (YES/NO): YES